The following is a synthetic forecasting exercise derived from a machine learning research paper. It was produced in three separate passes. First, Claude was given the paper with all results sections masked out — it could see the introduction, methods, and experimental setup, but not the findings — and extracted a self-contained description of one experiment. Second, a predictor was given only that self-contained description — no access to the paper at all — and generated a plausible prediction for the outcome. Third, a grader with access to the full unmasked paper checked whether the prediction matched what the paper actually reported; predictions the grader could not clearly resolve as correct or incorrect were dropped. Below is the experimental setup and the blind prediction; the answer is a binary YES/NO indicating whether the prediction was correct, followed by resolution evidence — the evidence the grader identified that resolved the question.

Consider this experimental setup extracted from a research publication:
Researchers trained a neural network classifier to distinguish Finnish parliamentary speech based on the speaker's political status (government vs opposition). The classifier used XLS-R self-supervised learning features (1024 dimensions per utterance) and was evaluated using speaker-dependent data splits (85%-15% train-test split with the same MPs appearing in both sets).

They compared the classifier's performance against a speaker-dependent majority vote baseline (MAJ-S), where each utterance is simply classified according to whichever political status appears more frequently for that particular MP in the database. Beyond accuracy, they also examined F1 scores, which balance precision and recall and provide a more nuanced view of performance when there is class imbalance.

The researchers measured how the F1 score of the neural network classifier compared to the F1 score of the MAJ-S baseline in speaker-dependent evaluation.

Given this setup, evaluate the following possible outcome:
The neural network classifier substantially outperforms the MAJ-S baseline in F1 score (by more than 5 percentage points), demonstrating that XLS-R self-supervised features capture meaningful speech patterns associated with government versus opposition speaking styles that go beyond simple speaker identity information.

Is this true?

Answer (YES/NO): NO